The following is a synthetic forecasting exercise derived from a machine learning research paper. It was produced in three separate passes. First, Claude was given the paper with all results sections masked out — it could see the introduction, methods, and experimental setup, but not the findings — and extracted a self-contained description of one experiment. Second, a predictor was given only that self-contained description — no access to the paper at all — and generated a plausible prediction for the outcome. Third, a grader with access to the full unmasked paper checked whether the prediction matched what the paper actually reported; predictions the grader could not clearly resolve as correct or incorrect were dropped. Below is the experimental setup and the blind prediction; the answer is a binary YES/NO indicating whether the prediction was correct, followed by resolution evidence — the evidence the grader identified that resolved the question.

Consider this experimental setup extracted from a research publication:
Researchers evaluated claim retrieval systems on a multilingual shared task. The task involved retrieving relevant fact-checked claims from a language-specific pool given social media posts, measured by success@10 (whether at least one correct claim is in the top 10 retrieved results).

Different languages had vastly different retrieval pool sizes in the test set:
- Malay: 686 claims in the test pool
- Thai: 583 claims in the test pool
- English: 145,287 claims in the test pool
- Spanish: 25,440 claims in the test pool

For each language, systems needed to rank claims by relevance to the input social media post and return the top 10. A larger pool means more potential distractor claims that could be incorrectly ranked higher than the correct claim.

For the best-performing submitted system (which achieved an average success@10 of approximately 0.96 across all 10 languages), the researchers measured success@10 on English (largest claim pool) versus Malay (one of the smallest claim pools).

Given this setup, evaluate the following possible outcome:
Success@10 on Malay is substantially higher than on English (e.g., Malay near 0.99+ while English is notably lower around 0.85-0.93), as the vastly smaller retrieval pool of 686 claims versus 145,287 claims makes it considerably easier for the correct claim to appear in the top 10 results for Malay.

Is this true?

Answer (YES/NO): YES